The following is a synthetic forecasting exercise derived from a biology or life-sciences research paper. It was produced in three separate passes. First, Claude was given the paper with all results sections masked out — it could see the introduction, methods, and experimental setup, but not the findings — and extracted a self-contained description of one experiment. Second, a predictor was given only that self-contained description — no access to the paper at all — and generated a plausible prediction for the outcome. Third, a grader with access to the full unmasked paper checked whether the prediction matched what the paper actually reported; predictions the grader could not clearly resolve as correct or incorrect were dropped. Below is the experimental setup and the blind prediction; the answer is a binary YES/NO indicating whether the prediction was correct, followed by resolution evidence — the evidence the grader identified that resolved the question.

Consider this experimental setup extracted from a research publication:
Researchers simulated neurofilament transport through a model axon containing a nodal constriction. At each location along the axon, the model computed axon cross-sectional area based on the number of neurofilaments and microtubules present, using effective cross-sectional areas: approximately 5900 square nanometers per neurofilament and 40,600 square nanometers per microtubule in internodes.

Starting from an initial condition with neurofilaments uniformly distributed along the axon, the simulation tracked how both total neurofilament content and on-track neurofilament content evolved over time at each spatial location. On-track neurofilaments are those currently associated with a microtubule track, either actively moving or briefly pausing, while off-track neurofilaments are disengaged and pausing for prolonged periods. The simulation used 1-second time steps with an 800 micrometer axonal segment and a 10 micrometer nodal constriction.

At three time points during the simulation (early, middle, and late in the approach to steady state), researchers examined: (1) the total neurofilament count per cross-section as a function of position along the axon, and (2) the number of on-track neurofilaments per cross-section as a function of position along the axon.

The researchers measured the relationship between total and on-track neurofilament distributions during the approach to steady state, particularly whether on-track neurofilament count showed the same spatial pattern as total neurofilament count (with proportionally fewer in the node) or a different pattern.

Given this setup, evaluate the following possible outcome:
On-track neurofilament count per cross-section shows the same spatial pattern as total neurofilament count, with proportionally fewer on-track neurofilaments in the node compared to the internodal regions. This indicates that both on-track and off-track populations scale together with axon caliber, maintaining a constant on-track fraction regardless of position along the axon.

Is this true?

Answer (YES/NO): NO